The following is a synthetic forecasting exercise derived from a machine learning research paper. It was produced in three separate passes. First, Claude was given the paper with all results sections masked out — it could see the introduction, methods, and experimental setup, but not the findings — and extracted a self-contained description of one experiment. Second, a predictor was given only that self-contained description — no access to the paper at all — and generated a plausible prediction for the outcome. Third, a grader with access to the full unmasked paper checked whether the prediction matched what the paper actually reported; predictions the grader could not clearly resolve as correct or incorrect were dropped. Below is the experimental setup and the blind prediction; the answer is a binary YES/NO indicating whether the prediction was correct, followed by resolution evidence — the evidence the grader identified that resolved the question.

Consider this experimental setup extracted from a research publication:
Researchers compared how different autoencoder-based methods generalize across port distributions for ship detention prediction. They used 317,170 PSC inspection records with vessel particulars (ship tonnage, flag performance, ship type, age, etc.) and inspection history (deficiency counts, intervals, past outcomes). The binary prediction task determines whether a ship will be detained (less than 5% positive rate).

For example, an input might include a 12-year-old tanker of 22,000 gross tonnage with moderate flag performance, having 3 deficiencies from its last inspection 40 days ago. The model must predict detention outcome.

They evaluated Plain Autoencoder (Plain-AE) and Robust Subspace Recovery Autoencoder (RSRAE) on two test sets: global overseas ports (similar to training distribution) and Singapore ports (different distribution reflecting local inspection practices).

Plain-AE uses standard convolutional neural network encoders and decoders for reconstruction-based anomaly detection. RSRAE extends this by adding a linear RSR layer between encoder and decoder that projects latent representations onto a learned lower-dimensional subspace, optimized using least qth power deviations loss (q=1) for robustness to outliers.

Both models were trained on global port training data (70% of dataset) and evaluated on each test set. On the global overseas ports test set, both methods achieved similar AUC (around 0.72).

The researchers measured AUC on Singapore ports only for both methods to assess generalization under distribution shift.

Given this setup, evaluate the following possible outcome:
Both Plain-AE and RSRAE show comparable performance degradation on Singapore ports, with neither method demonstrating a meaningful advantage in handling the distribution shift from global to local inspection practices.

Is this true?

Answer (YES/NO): NO